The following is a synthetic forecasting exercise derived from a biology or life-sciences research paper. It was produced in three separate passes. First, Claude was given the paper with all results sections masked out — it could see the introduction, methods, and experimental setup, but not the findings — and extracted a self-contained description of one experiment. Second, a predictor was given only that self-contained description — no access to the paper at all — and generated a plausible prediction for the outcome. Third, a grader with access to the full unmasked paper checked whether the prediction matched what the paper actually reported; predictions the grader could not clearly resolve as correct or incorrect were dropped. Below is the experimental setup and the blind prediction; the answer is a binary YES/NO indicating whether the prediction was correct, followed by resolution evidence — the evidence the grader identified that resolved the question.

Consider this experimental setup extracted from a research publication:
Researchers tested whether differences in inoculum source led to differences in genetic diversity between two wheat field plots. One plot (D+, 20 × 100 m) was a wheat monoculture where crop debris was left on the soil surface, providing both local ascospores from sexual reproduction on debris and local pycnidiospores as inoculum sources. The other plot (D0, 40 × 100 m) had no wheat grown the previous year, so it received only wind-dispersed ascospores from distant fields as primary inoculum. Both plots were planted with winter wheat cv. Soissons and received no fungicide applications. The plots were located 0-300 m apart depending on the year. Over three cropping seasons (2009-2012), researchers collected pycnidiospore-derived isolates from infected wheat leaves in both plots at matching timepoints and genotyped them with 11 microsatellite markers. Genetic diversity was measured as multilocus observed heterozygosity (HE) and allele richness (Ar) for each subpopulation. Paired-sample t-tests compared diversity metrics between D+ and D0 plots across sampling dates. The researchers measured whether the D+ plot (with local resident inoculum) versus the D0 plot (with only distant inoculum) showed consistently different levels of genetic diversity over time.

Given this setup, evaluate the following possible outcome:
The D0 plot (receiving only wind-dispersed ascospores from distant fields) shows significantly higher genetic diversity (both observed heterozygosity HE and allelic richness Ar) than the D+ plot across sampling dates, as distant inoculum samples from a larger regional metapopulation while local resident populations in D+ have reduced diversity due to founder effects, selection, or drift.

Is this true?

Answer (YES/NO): NO